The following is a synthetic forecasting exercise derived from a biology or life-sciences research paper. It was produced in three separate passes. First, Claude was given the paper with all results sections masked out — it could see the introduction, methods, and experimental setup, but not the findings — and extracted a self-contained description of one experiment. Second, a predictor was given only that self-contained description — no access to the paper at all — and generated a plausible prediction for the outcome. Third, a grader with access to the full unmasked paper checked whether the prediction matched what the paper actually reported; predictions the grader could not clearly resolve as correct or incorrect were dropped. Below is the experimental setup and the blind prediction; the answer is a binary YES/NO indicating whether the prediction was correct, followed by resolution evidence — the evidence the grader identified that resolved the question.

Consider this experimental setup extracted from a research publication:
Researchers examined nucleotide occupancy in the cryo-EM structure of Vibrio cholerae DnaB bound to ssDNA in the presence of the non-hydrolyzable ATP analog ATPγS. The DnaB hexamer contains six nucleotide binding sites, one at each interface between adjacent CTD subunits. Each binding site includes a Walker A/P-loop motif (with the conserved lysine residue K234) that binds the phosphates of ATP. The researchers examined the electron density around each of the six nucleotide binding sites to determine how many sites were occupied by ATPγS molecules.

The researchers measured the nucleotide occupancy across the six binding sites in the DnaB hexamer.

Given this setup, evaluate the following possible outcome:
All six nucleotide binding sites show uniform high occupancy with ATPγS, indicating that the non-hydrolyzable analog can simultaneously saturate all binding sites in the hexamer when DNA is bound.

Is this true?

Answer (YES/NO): NO